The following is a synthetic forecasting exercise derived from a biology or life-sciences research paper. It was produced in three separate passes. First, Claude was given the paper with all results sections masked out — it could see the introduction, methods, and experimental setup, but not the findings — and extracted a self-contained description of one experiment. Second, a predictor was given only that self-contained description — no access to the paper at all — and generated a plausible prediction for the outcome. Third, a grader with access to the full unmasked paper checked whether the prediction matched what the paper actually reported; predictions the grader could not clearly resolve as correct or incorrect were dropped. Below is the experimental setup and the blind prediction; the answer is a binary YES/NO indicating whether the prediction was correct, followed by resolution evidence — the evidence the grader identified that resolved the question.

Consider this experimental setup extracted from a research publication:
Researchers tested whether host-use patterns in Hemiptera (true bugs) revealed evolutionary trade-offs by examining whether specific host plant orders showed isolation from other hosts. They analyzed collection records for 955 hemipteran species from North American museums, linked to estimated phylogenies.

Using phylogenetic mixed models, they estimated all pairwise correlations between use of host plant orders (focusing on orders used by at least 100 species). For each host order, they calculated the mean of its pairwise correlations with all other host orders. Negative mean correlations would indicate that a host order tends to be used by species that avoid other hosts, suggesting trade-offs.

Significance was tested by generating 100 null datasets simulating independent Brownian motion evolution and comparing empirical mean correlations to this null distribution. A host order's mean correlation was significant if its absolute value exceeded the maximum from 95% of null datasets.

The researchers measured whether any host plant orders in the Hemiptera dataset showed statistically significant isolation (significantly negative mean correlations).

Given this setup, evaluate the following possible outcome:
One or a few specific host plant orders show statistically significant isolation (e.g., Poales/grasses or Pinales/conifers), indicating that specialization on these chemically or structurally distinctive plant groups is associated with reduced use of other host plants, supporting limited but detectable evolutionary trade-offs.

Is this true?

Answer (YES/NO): NO